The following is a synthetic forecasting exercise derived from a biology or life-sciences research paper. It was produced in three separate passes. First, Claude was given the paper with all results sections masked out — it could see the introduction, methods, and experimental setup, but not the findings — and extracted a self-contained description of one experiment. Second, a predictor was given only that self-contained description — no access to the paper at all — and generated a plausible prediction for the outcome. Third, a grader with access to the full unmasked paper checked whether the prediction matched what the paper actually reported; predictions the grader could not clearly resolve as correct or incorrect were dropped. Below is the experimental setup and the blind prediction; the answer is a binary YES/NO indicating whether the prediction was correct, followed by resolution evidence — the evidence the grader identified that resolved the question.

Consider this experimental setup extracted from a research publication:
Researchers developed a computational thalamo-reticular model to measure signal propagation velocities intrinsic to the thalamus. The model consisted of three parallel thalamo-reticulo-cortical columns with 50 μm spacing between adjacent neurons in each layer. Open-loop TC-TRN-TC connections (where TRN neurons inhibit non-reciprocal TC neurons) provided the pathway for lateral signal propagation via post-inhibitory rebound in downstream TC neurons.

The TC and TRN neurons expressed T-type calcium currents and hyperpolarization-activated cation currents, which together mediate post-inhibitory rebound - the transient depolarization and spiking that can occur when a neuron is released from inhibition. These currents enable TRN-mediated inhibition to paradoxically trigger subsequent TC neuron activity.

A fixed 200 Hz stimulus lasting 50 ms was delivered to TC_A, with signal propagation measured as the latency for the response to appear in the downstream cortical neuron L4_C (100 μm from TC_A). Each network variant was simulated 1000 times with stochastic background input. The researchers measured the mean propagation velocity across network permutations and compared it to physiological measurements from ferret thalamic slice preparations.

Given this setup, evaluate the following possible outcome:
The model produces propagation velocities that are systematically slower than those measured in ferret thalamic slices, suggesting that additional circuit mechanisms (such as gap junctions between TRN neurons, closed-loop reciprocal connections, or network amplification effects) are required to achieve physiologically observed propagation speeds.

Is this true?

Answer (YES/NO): NO